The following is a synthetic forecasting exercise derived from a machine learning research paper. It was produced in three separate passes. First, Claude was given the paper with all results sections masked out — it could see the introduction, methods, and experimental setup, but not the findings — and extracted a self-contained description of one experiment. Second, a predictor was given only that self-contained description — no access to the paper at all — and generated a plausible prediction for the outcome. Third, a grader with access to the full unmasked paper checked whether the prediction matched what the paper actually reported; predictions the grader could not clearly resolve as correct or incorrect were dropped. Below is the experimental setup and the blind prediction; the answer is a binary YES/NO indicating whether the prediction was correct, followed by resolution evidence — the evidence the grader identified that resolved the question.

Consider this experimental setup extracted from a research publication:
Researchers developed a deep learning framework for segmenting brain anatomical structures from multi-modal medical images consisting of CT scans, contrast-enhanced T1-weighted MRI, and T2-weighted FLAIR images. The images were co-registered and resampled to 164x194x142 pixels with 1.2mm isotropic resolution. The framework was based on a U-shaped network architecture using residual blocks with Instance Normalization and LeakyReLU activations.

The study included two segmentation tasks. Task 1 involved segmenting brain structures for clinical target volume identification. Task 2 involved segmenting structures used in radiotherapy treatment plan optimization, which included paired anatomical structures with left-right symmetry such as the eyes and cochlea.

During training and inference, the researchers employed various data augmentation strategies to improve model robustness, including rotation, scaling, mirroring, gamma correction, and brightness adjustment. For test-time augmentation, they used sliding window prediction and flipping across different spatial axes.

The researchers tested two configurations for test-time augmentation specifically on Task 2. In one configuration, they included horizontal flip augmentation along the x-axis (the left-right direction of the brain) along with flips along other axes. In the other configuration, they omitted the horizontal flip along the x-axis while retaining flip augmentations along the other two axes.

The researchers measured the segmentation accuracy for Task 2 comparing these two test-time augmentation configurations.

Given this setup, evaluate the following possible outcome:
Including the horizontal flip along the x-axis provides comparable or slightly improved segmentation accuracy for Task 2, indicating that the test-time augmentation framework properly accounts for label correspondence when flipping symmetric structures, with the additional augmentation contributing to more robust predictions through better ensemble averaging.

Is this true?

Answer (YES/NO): NO